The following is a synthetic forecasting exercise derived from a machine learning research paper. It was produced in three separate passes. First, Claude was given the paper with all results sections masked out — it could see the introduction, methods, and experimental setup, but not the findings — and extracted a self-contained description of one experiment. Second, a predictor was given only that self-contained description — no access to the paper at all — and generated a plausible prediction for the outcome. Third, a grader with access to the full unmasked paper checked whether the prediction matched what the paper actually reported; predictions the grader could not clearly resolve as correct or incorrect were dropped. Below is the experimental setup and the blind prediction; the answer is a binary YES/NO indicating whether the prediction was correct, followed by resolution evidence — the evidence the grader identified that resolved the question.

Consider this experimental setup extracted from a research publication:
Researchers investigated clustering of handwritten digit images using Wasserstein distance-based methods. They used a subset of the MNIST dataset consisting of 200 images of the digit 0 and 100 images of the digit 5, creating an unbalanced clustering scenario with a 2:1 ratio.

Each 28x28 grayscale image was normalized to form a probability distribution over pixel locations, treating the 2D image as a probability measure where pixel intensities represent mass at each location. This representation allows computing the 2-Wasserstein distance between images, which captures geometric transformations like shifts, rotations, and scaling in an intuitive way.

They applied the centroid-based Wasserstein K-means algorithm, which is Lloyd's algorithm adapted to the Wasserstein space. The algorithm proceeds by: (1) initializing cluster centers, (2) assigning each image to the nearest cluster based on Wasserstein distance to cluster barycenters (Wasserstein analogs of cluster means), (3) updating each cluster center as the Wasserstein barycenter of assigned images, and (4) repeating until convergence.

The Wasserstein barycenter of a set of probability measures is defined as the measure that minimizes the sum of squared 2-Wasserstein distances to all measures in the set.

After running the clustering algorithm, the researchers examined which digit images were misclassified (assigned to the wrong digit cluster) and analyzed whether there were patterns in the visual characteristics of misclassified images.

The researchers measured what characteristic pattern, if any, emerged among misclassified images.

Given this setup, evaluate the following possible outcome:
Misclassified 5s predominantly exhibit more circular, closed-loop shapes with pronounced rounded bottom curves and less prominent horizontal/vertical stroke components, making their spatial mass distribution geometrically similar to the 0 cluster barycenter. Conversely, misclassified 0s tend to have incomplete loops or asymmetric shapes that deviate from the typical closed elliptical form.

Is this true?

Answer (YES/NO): NO